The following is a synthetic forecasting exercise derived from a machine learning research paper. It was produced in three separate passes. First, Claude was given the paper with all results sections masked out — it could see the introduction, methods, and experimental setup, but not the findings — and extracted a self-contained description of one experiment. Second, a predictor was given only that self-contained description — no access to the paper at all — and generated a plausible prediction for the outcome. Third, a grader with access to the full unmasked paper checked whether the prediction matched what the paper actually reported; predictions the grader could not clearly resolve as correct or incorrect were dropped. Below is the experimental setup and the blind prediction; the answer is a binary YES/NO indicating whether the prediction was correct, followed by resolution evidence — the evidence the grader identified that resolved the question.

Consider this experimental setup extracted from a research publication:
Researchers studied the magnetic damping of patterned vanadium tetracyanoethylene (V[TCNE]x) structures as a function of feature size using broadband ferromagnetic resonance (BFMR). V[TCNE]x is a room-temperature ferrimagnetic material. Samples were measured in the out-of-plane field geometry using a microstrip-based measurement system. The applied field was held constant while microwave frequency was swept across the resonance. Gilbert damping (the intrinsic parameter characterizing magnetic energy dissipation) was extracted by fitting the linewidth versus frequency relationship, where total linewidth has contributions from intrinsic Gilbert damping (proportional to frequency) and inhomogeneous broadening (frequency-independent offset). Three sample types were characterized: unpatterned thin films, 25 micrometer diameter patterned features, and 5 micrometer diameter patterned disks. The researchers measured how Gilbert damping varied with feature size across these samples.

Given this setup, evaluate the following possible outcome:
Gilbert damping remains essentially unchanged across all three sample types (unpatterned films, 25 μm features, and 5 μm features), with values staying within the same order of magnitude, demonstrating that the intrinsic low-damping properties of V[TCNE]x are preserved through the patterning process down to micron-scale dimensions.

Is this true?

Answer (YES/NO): NO